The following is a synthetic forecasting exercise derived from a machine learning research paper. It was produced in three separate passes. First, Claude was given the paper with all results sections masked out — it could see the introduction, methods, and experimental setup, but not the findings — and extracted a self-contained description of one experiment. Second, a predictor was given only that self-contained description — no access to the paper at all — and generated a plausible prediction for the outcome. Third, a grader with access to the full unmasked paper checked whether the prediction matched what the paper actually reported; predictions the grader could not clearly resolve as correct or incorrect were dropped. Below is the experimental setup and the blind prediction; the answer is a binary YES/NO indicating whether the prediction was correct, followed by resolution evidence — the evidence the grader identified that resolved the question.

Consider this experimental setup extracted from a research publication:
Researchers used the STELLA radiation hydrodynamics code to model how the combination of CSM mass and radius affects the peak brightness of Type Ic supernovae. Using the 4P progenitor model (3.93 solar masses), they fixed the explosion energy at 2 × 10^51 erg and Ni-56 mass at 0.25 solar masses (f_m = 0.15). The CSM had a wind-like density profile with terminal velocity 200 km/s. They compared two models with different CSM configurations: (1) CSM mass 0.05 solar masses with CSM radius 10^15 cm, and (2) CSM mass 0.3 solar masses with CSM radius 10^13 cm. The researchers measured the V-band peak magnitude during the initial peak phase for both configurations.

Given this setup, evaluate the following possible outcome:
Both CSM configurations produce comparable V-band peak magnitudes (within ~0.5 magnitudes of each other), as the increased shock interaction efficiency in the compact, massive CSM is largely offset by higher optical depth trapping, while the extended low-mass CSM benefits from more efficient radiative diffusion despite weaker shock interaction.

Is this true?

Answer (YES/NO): NO